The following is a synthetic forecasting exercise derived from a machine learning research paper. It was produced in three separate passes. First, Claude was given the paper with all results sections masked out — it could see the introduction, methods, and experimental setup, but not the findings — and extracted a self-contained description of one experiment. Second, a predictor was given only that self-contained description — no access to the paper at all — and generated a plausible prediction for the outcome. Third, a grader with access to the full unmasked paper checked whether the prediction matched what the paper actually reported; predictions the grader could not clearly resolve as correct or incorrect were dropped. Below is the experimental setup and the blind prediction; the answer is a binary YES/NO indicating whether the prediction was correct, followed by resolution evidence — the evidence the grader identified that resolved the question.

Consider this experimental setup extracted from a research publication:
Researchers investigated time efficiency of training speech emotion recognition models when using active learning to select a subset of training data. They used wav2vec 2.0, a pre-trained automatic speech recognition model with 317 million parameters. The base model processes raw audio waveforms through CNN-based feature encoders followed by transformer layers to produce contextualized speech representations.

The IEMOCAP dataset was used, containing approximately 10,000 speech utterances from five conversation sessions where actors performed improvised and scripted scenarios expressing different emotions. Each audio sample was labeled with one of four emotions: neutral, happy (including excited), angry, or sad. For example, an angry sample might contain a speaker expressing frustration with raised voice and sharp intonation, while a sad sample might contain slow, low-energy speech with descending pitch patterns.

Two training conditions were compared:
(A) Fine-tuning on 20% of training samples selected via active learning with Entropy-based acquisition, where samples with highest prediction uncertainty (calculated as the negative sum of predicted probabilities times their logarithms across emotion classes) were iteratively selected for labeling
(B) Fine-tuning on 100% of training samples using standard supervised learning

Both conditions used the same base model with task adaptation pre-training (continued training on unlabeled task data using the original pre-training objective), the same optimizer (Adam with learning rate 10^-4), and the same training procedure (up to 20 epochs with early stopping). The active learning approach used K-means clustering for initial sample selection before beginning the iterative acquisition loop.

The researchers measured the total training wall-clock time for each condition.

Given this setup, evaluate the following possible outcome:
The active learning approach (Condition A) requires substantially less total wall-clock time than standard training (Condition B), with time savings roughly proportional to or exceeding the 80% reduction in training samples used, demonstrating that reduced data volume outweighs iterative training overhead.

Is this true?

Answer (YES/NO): YES